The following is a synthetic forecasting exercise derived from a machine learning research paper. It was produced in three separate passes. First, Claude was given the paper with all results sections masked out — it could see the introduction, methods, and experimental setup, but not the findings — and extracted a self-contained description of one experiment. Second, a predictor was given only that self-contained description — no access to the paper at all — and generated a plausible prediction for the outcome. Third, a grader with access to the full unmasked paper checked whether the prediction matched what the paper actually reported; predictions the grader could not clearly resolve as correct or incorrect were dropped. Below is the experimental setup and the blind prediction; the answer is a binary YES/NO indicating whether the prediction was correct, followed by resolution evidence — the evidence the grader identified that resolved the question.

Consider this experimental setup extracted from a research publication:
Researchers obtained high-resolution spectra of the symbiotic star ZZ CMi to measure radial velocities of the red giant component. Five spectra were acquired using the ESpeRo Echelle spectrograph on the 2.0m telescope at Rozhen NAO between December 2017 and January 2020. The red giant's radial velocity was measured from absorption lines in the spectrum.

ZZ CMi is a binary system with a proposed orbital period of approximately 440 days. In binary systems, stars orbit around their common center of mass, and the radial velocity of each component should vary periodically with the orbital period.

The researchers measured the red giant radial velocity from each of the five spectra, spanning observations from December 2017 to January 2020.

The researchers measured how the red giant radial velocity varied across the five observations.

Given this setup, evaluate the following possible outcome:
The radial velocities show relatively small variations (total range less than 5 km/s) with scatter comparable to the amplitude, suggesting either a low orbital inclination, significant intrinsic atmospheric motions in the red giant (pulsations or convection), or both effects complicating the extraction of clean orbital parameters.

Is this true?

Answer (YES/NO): NO